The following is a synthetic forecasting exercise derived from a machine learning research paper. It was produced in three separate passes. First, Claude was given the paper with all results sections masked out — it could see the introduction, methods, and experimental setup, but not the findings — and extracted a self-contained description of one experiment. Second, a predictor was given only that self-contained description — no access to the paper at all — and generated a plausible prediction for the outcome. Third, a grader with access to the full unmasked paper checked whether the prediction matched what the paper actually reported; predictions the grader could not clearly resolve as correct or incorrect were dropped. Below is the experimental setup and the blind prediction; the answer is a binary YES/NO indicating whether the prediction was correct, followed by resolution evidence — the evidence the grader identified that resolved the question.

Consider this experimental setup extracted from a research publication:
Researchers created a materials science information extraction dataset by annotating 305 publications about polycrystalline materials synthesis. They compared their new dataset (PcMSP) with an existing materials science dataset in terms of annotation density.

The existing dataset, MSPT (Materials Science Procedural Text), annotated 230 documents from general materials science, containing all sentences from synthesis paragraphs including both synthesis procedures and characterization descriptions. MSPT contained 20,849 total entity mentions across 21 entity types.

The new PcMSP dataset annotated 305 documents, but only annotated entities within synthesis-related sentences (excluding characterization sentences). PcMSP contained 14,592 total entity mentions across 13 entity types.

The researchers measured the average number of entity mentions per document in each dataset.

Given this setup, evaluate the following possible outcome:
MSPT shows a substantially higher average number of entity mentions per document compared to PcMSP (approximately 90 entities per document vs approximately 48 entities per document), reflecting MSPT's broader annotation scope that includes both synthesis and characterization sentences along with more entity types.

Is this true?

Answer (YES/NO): YES